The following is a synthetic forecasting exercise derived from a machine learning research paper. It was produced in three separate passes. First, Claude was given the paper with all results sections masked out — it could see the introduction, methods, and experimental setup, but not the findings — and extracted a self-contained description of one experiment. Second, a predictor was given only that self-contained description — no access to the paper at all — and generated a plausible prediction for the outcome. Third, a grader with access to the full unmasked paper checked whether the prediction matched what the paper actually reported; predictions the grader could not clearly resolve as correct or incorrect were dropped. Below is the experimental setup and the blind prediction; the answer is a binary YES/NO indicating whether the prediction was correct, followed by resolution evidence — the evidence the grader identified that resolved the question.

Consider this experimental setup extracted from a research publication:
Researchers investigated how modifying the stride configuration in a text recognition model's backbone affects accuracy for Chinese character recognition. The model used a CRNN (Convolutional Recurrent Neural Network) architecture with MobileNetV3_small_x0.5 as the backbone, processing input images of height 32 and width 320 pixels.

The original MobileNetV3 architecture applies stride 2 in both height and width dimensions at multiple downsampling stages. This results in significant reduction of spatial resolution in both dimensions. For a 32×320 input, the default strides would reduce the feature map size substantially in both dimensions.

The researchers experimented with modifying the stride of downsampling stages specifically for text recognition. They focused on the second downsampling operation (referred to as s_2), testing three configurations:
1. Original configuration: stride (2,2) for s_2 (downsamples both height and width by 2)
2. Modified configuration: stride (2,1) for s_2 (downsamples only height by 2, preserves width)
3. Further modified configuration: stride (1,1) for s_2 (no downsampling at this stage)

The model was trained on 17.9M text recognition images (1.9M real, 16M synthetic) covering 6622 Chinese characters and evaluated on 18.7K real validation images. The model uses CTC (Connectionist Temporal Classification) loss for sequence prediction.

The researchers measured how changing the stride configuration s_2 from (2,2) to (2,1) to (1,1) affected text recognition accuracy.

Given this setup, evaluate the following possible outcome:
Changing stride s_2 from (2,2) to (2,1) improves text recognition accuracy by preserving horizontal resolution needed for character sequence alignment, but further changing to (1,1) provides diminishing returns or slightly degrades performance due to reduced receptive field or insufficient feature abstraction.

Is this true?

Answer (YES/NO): NO